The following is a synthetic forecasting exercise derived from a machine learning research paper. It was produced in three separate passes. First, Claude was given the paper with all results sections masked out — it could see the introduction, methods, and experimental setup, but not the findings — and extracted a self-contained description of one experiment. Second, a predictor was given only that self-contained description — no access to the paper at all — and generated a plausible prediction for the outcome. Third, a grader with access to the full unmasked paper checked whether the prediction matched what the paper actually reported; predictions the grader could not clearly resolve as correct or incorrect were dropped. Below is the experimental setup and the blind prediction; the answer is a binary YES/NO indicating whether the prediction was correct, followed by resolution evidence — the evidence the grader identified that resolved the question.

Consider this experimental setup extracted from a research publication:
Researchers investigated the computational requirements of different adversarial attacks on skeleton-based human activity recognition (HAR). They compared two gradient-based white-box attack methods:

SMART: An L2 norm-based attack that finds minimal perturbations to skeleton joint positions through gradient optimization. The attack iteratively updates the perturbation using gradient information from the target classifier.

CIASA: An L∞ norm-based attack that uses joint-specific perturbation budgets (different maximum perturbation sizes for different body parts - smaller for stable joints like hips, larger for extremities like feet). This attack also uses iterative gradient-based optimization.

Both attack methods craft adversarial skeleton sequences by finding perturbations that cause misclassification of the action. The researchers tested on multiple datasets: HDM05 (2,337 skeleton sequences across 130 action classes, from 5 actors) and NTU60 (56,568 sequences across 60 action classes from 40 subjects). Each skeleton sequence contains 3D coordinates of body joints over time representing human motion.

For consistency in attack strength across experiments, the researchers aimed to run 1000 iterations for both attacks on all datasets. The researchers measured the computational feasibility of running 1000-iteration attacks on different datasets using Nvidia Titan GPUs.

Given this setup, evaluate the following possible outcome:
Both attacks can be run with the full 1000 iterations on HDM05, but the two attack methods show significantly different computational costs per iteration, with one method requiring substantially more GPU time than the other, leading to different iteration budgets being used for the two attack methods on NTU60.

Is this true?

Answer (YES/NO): YES